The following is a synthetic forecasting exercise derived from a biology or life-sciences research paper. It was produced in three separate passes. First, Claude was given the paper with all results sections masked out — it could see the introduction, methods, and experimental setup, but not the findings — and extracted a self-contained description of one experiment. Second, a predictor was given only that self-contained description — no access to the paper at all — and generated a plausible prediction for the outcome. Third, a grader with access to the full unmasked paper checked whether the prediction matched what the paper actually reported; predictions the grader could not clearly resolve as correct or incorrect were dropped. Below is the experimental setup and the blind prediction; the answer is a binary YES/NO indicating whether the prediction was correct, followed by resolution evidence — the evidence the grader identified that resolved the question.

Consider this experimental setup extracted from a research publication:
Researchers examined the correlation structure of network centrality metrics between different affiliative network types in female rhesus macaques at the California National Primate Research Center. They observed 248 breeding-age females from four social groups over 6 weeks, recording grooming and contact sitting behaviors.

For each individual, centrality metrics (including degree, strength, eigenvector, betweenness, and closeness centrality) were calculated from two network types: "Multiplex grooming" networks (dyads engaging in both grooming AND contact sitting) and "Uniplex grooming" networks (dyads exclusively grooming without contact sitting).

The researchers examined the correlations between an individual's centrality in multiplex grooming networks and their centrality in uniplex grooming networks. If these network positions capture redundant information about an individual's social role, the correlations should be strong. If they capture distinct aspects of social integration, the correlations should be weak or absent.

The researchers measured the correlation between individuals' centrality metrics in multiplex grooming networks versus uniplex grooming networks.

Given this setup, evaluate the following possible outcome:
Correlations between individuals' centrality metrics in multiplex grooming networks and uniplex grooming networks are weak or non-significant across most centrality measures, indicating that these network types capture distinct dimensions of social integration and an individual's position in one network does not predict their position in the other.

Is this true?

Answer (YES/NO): YES